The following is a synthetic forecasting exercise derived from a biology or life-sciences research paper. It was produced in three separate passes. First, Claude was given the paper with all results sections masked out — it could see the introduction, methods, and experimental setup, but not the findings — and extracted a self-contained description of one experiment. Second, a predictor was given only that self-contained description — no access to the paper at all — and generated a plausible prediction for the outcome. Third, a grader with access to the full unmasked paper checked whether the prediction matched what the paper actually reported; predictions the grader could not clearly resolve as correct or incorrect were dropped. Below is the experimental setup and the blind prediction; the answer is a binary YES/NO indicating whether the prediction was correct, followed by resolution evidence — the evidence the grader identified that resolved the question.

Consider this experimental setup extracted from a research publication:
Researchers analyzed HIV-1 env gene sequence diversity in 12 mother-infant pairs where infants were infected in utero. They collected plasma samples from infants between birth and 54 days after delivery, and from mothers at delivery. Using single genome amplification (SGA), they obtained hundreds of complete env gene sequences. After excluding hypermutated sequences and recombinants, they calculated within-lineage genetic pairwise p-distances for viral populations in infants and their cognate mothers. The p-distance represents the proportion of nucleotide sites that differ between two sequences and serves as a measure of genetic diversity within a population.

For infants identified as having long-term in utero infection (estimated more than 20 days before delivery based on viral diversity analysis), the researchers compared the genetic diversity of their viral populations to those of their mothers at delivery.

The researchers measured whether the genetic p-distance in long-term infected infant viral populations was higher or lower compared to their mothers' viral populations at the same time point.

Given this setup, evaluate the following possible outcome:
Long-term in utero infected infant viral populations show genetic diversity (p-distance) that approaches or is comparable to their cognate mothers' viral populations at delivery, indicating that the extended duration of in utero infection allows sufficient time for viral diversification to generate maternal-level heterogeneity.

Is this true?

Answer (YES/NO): NO